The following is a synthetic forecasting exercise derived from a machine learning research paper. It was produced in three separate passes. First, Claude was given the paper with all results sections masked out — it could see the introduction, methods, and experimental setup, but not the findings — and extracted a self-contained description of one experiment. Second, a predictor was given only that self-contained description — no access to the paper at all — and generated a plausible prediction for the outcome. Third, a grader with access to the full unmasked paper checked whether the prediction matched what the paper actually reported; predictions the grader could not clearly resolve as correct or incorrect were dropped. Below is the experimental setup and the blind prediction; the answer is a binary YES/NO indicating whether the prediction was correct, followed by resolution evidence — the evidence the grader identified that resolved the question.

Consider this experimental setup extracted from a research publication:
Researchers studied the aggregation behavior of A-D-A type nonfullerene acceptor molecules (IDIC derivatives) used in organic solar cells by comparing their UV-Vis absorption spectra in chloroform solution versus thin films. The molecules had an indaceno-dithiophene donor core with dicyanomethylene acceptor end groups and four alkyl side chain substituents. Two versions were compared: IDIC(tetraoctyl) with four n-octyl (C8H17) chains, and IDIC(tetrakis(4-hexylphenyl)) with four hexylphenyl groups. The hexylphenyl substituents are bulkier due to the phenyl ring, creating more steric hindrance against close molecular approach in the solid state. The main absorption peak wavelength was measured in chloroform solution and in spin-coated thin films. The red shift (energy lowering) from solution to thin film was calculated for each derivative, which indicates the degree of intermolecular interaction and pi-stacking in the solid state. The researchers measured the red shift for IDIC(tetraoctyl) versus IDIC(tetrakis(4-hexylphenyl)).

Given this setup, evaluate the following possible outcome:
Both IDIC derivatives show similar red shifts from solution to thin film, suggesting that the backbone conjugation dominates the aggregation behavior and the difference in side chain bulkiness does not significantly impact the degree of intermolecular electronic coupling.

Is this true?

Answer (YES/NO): NO